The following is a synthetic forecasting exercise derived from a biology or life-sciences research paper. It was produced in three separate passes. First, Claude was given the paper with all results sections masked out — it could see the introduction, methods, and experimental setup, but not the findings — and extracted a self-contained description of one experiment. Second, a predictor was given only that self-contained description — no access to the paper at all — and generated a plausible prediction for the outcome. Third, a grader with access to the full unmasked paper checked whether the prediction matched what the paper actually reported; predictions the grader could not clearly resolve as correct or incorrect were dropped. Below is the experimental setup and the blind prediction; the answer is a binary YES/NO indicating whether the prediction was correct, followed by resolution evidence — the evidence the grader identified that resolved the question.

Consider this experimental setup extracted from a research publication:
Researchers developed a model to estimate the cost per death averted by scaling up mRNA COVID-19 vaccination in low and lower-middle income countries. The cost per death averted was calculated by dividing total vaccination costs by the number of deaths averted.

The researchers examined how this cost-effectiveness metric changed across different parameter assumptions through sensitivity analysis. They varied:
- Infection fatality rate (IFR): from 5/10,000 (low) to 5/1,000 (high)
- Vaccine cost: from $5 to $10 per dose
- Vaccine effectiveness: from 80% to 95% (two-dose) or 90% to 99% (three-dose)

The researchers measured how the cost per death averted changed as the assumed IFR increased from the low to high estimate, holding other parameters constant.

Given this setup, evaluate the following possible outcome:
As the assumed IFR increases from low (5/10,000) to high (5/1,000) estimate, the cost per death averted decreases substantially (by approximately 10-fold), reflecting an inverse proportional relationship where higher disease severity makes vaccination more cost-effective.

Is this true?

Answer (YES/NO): YES